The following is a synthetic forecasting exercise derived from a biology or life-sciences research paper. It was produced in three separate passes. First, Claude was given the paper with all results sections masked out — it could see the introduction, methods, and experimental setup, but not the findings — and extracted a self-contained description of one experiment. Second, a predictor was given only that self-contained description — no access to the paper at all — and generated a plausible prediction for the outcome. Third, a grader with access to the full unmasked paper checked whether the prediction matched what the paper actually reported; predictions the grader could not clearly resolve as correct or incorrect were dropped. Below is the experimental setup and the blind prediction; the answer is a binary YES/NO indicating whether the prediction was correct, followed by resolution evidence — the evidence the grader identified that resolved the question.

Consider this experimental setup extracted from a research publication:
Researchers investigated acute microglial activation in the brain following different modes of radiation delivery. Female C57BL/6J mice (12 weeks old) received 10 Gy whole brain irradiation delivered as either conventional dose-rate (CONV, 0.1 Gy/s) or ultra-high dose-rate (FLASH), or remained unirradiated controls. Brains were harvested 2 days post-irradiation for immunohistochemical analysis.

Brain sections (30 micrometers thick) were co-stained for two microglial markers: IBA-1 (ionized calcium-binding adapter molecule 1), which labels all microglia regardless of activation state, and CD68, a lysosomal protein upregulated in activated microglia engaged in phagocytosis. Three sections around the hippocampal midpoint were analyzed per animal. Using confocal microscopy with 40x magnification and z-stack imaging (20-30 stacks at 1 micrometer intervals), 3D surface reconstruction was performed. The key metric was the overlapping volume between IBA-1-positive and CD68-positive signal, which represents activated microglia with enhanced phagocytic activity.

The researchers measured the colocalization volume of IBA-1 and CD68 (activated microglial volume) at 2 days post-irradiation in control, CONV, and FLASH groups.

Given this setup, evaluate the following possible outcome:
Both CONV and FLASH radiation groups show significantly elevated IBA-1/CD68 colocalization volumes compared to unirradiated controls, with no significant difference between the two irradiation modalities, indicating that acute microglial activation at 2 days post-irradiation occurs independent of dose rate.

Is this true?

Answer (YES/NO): YES